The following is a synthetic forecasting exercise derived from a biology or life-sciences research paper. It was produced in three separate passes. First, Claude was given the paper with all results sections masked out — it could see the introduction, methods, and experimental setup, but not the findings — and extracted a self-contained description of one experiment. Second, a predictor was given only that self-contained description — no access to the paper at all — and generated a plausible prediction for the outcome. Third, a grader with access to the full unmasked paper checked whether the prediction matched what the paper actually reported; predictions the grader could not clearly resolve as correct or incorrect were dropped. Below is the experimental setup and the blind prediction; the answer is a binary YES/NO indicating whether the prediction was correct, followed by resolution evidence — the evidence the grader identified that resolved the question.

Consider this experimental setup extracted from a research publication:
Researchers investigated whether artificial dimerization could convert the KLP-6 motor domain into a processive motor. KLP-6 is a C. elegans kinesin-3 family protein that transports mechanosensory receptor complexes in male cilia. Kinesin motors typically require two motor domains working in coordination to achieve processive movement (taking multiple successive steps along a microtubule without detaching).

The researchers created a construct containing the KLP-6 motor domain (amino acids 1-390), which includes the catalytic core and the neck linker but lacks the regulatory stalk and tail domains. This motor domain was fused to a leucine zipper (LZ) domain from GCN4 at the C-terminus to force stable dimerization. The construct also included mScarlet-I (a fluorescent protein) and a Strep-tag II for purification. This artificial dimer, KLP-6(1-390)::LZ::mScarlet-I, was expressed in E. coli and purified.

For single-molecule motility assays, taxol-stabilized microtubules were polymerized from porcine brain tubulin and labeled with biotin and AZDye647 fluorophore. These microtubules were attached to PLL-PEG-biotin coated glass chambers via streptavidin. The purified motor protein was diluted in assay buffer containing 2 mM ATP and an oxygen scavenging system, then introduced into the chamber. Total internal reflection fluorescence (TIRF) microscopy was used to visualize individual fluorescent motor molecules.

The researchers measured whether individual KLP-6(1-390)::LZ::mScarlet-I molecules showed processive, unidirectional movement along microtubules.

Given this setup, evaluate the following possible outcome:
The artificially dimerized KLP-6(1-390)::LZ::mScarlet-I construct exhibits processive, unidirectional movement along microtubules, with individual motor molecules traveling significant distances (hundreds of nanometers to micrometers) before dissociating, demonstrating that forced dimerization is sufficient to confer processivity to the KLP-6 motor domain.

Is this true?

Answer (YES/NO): YES